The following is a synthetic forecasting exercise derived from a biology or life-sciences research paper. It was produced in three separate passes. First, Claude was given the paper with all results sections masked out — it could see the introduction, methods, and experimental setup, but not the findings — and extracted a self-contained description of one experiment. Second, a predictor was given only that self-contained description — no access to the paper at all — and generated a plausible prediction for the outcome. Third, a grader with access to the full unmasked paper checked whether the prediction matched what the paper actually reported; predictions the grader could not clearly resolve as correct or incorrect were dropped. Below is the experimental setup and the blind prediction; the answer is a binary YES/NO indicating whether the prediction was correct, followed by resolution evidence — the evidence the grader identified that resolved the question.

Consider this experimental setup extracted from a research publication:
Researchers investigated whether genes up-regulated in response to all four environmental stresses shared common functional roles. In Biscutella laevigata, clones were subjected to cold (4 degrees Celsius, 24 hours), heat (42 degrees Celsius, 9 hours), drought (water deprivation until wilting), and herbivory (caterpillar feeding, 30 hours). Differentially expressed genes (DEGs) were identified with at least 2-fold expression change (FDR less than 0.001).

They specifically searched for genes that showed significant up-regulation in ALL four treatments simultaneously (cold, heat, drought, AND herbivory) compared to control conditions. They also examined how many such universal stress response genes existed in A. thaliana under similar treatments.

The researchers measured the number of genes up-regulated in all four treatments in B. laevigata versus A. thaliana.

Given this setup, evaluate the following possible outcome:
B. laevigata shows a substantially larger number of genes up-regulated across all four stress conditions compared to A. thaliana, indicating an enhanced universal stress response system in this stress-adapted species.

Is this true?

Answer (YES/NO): YES